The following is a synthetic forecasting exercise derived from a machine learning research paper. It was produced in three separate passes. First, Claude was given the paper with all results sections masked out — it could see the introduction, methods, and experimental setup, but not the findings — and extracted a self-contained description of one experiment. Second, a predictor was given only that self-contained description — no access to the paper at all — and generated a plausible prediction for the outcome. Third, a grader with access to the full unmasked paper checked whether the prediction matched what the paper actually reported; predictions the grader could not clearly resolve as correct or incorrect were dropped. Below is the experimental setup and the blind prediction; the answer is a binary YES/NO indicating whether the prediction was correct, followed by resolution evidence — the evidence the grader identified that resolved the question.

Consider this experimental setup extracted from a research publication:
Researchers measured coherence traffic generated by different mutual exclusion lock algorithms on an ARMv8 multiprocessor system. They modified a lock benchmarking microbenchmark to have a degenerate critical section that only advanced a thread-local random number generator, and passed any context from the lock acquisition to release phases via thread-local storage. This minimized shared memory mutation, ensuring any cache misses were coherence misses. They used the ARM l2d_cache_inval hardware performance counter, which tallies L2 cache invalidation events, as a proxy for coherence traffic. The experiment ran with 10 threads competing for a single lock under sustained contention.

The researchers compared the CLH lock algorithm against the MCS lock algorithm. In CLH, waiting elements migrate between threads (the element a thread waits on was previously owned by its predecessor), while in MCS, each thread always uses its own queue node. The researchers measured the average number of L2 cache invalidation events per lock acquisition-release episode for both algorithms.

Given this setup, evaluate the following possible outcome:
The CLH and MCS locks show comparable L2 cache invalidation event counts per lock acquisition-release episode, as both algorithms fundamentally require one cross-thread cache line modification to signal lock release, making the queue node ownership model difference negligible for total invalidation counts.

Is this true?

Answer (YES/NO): NO